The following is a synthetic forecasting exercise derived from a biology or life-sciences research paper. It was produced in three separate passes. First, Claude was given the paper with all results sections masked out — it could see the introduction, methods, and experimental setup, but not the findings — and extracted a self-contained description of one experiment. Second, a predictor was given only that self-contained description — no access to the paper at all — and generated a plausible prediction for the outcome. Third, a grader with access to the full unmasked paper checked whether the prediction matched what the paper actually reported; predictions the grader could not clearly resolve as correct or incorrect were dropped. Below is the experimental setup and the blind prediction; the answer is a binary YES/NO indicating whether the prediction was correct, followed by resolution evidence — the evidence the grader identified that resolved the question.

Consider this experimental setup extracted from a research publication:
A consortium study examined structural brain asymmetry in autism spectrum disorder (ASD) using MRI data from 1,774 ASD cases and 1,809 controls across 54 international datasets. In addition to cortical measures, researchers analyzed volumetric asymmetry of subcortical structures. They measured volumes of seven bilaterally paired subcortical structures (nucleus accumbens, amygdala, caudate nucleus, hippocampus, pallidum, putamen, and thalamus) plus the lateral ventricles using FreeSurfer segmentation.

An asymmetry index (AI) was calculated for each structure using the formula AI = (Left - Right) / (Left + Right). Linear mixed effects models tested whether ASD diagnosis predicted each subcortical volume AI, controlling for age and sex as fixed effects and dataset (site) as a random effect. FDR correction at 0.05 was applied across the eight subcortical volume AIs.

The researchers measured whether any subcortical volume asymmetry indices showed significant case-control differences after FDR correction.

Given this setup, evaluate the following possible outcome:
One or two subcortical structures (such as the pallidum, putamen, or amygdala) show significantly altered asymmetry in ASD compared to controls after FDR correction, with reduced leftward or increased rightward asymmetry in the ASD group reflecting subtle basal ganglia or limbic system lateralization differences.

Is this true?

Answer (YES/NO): NO